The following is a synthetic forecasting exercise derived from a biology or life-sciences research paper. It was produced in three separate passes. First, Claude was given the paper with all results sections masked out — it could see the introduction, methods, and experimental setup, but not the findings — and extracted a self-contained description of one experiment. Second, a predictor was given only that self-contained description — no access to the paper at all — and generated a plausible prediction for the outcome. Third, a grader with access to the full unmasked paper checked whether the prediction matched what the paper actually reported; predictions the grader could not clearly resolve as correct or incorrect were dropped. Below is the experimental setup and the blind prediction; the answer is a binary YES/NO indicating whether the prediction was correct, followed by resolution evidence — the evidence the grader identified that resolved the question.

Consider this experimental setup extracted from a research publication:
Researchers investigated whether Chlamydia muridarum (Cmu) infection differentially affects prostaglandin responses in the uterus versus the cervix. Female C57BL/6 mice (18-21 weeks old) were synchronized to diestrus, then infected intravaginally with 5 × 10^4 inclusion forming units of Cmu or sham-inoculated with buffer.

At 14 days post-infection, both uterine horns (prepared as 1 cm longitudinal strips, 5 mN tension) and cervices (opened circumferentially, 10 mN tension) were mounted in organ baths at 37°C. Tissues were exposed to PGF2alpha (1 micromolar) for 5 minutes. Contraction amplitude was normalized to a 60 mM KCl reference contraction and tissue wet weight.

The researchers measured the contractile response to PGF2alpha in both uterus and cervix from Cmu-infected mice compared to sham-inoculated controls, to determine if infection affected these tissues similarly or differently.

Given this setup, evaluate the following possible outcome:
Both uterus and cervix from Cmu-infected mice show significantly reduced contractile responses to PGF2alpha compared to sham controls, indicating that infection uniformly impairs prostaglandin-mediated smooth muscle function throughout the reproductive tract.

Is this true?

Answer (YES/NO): NO